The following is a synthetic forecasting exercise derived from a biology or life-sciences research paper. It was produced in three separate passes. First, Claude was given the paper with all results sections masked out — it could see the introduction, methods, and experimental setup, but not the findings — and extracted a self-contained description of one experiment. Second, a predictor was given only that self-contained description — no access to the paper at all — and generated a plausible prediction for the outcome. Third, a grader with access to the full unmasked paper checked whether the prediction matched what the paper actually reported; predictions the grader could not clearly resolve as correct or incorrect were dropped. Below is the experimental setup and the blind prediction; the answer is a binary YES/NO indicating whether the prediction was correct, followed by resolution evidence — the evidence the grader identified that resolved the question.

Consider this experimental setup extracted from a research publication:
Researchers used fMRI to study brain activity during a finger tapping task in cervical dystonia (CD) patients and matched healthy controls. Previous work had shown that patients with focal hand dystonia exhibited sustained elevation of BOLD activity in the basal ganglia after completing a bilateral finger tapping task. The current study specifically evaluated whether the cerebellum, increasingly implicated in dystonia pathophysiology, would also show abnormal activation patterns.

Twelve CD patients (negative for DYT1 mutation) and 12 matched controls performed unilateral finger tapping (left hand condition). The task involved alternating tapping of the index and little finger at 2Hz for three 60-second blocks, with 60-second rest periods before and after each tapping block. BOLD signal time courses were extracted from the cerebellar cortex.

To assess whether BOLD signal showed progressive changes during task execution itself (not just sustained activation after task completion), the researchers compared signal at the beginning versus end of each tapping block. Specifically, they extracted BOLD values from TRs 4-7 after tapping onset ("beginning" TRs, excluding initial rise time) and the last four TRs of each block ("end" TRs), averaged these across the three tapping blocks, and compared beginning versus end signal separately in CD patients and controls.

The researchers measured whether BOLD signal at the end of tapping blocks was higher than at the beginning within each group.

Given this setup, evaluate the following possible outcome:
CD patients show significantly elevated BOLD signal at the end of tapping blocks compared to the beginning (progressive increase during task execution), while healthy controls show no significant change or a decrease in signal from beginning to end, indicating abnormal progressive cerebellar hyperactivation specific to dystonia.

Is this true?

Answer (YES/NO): YES